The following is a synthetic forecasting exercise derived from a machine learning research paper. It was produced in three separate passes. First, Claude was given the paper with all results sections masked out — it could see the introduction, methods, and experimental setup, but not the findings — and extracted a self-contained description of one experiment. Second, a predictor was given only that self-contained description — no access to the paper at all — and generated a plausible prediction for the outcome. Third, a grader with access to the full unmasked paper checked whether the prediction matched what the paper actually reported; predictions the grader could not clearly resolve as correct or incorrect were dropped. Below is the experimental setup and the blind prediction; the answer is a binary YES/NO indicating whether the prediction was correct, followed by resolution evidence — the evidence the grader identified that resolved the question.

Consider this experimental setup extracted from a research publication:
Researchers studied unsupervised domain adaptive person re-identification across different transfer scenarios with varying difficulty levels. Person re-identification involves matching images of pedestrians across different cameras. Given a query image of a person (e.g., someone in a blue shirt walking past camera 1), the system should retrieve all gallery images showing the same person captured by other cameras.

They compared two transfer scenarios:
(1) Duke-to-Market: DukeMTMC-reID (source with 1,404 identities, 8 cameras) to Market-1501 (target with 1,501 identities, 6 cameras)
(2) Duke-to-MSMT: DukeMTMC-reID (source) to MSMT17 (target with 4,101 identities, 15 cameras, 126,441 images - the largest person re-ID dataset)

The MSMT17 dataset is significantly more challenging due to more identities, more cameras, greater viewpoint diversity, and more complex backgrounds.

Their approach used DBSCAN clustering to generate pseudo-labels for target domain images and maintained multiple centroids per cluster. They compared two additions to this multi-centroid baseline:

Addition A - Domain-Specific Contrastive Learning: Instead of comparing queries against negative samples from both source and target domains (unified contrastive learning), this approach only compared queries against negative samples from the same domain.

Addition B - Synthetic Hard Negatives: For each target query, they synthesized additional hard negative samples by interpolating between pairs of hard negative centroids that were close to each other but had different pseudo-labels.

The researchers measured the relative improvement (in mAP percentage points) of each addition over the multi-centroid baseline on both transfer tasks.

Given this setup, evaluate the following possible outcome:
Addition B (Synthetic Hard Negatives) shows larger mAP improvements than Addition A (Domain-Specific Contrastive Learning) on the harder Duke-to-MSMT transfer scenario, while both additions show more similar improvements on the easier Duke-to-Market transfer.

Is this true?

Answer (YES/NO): YES